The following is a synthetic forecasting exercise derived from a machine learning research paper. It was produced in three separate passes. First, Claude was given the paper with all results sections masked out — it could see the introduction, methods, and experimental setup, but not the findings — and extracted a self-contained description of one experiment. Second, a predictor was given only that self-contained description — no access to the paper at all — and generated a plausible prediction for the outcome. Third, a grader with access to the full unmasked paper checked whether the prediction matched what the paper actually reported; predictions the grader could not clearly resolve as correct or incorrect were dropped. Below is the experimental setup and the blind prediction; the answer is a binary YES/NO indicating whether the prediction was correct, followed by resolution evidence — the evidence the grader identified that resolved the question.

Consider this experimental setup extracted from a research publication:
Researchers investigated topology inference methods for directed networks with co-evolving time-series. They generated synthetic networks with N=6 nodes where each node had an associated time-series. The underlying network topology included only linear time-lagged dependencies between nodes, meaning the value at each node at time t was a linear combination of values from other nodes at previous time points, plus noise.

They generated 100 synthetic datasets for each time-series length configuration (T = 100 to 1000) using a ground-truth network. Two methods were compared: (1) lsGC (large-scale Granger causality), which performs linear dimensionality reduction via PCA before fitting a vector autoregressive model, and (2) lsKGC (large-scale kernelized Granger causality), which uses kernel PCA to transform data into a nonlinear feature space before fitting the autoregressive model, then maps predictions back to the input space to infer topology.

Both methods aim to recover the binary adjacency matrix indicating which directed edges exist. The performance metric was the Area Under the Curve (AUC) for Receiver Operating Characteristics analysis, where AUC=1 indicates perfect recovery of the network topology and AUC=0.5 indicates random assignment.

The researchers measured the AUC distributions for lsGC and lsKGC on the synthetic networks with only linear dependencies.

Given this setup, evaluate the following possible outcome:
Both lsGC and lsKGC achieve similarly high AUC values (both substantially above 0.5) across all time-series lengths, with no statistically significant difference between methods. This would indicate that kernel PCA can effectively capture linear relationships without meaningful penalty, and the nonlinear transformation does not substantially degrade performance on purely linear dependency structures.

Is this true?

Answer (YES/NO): YES